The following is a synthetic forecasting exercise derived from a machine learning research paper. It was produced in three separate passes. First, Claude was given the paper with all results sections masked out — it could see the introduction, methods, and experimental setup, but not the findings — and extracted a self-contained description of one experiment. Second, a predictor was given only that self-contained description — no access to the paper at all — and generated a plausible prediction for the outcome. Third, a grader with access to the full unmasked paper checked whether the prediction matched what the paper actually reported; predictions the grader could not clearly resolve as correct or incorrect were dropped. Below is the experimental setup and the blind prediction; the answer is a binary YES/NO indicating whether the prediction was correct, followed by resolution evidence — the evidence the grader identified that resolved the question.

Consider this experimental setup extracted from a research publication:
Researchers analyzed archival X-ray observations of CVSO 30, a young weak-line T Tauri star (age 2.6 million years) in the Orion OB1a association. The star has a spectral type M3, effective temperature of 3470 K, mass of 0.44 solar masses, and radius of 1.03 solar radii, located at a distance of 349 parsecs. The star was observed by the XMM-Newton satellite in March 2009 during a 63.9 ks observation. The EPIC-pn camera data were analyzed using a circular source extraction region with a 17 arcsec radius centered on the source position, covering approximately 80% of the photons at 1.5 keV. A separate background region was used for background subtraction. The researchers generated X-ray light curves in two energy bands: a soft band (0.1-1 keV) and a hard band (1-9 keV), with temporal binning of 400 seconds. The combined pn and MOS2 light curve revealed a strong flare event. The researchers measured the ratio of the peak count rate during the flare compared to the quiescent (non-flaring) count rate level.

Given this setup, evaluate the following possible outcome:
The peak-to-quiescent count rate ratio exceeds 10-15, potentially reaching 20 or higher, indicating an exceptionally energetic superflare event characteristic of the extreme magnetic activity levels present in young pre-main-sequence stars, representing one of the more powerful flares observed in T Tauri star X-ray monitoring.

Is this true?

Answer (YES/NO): NO